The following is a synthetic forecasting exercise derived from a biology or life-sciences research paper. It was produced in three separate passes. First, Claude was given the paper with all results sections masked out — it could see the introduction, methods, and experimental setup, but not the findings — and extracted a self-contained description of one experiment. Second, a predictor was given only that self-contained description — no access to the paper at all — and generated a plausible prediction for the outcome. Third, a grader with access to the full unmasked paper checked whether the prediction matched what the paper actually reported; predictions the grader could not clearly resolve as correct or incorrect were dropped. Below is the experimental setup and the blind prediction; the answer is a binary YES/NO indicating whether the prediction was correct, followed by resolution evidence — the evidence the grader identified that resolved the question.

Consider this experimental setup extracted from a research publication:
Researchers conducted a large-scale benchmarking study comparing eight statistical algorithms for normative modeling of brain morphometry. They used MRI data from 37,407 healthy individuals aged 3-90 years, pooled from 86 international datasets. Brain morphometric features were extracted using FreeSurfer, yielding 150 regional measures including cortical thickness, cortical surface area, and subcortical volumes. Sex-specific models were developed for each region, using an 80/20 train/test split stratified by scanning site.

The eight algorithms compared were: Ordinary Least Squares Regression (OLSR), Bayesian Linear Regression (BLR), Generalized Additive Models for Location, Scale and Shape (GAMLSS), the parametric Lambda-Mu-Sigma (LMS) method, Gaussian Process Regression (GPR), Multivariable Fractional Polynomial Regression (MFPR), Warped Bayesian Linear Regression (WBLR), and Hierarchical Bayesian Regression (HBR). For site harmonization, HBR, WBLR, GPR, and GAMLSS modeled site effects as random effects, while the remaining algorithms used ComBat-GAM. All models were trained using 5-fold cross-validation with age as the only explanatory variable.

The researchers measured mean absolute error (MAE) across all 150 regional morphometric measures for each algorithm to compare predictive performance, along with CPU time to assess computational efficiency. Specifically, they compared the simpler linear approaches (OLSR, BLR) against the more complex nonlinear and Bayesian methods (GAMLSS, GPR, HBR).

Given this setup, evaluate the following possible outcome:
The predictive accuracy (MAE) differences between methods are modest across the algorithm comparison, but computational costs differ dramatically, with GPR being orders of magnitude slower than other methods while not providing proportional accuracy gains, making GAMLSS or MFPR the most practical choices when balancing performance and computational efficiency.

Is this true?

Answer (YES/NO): NO